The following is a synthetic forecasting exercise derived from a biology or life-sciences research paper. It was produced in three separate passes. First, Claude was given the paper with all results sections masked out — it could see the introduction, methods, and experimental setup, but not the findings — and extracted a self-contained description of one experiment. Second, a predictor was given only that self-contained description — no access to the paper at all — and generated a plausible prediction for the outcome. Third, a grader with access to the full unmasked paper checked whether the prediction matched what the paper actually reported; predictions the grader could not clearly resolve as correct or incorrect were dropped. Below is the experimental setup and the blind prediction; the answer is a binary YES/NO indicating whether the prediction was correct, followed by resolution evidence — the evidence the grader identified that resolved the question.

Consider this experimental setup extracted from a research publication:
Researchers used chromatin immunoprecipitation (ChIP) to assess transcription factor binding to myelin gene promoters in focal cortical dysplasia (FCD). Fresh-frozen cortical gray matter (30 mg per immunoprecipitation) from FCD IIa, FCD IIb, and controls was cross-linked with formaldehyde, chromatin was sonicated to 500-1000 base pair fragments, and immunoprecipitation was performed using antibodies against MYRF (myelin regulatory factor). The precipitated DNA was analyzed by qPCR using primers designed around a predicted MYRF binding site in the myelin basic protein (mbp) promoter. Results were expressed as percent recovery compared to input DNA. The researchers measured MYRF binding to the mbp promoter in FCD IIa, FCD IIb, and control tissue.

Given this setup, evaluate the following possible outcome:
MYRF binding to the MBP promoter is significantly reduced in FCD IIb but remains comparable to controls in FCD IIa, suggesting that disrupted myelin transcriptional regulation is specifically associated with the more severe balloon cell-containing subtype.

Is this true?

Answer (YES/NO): NO